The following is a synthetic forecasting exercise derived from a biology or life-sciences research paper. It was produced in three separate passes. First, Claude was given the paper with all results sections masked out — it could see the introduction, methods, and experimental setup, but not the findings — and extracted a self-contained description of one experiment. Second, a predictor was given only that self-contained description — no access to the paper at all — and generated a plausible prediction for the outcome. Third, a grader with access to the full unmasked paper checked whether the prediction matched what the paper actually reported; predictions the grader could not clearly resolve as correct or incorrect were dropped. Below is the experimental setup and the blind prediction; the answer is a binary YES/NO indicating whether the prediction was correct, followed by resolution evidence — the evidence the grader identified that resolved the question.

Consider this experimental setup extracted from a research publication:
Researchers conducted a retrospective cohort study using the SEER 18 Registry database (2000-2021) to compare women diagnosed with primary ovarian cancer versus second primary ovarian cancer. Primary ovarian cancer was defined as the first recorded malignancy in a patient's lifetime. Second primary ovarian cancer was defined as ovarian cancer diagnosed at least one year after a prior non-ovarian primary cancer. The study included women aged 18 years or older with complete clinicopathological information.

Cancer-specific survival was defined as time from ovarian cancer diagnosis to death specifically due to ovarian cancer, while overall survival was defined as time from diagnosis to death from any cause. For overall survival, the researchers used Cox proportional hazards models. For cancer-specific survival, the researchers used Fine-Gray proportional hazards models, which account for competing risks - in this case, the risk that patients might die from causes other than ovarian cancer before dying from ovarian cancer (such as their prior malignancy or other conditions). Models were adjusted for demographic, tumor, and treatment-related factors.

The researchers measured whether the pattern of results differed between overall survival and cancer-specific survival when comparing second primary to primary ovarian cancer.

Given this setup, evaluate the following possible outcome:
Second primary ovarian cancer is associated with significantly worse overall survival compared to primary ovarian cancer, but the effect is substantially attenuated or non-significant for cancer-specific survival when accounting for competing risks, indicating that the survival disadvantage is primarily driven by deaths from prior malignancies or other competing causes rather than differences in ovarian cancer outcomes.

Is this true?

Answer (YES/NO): NO